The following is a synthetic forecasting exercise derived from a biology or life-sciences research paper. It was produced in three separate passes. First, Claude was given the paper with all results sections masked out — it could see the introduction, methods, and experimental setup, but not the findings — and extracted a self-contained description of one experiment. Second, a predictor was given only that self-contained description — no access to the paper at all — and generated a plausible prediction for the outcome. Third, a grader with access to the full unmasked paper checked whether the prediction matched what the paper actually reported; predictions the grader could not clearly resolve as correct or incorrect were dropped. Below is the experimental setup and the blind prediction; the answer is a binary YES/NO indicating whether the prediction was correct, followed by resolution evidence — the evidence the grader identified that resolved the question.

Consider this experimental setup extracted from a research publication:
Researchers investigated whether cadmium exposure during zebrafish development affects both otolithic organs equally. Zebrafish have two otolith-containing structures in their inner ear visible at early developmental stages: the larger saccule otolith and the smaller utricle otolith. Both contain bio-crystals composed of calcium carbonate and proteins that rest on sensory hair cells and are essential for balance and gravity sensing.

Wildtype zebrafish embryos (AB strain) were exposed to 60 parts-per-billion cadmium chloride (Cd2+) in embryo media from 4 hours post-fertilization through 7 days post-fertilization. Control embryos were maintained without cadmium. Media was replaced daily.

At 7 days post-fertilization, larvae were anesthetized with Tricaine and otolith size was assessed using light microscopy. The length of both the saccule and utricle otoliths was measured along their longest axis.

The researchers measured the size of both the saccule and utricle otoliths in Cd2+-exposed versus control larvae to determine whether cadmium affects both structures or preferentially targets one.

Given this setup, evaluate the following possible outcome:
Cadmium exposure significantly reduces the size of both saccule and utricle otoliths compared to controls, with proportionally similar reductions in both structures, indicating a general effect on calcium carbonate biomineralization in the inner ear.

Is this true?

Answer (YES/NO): NO